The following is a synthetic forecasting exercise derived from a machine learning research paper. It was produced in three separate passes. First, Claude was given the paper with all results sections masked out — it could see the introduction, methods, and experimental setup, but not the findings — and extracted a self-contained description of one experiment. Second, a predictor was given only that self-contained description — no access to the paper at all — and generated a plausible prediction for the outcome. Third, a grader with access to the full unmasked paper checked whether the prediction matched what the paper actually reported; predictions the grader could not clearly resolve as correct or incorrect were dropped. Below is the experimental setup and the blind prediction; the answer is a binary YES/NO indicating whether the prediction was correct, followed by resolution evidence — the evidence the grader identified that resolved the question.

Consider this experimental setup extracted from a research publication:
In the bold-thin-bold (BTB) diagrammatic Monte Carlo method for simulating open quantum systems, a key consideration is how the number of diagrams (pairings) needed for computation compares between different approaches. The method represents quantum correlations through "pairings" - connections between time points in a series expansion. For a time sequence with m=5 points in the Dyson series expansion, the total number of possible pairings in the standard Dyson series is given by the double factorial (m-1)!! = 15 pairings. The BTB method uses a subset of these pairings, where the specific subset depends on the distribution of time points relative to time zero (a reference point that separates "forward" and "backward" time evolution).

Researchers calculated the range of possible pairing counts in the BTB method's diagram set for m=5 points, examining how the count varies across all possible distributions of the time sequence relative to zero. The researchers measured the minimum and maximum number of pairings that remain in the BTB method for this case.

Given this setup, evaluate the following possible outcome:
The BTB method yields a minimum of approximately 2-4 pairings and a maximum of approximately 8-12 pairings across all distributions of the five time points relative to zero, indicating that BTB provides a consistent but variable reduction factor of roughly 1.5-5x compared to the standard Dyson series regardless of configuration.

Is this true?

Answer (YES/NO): NO